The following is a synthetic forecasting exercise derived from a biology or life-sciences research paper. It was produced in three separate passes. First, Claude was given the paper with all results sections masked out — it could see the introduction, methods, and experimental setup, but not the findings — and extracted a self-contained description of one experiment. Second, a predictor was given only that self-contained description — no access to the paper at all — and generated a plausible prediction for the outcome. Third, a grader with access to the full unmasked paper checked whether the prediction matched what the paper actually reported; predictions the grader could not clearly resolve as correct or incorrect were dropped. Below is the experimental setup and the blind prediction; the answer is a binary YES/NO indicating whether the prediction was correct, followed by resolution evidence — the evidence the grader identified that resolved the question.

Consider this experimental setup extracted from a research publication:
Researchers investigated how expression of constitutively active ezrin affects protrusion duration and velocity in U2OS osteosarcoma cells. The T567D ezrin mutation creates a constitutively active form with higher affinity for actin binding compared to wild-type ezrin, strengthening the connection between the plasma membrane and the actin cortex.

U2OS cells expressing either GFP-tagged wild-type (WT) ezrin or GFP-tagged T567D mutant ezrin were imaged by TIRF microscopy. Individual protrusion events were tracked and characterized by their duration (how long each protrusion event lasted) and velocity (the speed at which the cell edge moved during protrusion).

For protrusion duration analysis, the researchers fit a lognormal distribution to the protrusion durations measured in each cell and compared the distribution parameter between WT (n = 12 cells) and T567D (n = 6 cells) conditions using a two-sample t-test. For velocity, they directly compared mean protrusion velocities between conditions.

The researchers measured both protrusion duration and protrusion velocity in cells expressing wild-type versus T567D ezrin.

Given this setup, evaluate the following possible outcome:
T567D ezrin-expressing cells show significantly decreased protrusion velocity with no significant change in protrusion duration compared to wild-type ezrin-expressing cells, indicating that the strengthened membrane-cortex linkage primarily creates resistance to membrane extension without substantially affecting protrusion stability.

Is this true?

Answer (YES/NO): NO